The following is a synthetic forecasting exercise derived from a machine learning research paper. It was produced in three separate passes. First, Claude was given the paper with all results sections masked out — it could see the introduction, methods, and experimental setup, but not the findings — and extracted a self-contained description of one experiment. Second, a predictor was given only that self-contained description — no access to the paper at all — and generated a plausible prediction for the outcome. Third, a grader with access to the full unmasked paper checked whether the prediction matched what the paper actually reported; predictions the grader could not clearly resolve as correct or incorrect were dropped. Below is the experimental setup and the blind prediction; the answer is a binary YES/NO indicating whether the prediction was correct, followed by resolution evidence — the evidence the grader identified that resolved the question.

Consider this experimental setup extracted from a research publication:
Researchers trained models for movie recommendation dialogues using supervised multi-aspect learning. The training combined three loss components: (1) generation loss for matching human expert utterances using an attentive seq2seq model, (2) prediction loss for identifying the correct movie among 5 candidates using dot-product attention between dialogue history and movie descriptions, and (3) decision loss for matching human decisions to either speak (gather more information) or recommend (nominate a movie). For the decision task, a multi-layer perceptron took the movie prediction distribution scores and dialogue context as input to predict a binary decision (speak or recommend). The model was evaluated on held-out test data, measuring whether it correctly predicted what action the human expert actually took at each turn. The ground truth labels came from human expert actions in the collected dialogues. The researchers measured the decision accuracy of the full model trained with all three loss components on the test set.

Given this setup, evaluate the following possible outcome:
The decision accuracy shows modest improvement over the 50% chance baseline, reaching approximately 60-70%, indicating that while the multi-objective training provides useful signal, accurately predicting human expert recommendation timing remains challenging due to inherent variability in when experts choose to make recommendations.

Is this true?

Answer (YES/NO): YES